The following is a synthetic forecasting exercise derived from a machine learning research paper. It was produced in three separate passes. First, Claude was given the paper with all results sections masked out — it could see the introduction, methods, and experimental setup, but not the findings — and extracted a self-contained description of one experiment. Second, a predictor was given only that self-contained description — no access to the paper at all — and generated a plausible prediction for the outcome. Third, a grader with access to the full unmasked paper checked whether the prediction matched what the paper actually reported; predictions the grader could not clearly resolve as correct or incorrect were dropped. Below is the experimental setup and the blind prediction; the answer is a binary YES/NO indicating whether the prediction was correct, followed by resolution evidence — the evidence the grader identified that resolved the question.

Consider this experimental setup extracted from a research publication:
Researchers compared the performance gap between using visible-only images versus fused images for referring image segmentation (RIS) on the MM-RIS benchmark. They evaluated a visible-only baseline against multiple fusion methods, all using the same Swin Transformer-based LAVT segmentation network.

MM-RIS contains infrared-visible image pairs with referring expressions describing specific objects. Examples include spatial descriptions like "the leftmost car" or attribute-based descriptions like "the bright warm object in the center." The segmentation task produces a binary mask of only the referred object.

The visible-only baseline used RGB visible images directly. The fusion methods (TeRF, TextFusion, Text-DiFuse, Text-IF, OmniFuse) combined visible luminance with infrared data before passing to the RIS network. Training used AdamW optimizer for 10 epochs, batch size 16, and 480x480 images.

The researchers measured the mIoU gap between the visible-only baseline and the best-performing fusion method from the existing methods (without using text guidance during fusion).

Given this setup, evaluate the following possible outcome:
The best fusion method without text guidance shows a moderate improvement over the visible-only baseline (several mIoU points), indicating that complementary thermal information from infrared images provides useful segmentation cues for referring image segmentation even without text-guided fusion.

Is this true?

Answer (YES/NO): NO